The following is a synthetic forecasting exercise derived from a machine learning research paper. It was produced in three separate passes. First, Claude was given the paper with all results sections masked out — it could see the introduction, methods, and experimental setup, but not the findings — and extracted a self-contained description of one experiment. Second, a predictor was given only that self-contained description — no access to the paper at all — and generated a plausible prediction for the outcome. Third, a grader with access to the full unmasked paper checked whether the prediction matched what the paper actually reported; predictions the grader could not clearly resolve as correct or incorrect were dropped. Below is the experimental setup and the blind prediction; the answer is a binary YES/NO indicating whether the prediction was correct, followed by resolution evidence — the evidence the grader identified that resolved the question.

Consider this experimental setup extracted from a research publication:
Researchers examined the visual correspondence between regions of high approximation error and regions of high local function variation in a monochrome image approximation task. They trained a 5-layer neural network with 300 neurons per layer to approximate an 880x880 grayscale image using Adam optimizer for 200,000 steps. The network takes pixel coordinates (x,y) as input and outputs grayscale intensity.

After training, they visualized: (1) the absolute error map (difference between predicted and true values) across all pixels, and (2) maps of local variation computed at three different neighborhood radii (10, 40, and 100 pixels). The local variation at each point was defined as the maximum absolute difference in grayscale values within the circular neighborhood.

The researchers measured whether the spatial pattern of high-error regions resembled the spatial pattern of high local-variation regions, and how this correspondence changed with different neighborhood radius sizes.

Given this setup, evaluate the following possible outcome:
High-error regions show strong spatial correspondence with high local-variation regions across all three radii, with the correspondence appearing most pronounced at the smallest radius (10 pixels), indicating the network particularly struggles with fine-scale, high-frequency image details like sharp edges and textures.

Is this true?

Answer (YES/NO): YES